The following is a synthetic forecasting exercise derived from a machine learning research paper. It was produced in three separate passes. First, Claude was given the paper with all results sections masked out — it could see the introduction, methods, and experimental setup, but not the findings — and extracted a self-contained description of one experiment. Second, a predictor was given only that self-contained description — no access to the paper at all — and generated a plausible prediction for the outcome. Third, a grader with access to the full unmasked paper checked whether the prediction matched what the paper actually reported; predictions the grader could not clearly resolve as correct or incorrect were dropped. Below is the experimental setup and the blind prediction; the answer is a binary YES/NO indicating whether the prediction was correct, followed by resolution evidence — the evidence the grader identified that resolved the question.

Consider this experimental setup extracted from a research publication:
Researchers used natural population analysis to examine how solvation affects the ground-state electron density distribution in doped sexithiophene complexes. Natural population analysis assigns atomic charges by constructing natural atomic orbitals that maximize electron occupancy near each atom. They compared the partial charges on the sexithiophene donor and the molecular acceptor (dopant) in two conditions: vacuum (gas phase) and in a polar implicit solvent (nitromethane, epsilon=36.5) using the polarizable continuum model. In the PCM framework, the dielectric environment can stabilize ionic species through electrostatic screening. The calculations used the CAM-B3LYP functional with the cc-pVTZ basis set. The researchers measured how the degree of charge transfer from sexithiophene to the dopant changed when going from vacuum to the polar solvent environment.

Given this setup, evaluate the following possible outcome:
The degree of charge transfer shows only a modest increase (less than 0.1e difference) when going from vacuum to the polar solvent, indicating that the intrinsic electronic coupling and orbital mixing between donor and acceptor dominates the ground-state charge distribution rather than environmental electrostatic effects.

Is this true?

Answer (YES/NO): NO